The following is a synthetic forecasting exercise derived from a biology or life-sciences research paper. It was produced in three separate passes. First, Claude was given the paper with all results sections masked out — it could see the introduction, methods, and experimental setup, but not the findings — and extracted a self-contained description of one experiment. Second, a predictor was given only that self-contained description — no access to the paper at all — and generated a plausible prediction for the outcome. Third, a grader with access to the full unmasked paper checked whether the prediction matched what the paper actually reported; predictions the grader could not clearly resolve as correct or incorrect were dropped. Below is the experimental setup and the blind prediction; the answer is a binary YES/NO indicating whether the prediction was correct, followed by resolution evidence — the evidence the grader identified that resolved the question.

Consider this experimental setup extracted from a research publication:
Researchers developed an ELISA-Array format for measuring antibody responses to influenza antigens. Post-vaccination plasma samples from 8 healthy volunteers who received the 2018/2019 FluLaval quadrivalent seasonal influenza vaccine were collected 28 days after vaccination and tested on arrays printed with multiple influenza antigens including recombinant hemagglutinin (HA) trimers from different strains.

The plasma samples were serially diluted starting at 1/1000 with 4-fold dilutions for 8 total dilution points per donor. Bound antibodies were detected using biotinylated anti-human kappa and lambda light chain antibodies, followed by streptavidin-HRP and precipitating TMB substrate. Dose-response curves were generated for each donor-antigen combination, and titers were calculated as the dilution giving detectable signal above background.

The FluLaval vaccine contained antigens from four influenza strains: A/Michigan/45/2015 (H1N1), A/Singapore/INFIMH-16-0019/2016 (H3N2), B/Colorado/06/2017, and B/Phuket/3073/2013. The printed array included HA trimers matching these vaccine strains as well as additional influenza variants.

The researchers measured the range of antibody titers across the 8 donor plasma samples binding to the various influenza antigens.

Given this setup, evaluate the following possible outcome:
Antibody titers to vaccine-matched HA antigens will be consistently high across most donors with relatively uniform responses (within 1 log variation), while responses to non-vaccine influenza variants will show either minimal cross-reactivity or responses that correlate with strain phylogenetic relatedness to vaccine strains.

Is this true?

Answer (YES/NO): NO